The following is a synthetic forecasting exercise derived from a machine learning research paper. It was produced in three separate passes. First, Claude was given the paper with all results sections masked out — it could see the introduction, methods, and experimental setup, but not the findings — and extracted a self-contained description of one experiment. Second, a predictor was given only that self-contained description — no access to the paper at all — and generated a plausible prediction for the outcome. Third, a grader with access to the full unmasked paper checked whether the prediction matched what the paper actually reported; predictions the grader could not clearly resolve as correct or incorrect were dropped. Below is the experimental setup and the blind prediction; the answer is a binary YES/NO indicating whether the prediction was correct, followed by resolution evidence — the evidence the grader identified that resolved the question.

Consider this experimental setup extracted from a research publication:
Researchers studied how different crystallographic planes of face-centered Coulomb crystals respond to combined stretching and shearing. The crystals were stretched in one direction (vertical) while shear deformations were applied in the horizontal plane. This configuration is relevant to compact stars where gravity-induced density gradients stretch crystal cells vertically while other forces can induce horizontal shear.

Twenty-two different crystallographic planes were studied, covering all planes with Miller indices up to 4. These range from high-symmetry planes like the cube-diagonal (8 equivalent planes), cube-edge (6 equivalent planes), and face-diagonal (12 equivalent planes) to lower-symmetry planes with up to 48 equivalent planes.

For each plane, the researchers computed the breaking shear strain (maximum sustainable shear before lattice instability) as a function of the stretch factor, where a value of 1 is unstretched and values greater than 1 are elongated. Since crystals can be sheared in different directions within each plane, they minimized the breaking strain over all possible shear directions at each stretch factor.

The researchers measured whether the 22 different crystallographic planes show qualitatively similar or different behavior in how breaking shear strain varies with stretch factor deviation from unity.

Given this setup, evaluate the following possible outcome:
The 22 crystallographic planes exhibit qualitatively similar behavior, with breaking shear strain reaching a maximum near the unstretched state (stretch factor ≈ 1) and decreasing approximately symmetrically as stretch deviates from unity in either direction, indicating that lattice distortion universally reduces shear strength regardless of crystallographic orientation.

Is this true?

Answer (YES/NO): YES